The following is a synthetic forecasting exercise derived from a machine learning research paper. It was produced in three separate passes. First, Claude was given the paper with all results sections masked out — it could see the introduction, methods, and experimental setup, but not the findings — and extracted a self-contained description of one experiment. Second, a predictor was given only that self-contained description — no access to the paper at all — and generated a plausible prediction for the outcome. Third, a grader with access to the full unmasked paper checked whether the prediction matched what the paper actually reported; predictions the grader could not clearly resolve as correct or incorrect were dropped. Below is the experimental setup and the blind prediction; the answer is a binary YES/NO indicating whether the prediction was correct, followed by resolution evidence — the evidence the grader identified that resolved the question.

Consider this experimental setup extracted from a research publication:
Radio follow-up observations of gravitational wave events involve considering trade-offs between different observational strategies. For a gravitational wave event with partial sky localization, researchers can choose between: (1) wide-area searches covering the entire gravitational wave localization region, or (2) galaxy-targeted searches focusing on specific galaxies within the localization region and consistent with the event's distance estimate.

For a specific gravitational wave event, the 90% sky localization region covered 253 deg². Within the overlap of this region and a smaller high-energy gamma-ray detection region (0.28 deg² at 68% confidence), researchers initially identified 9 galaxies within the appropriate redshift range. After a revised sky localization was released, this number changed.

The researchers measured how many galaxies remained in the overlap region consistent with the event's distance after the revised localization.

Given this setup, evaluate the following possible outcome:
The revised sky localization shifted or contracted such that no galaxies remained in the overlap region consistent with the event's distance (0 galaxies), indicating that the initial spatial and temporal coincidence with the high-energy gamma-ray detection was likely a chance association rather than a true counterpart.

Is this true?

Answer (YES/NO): NO